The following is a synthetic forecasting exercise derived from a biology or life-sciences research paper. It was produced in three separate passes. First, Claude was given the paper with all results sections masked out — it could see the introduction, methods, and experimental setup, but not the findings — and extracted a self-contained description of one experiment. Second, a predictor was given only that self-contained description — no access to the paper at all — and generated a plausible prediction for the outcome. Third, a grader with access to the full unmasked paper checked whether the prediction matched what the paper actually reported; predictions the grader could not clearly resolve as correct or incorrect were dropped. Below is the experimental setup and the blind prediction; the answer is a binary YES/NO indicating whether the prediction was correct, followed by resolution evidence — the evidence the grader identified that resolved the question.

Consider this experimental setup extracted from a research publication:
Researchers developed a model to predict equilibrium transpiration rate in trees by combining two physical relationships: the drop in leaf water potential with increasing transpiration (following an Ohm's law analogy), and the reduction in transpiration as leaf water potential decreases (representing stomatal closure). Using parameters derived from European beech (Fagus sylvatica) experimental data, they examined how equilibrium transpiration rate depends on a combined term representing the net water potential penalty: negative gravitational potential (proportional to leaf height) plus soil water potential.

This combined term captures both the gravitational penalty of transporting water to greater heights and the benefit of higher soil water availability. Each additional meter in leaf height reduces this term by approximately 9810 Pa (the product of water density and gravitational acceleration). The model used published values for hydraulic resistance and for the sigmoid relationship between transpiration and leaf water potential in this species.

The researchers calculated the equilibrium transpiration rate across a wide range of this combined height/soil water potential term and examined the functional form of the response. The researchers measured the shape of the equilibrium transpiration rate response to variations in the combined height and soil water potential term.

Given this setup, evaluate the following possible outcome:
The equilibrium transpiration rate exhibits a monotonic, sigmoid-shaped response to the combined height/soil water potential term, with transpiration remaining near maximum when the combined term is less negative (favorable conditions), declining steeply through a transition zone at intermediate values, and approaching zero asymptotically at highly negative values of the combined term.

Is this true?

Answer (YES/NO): YES